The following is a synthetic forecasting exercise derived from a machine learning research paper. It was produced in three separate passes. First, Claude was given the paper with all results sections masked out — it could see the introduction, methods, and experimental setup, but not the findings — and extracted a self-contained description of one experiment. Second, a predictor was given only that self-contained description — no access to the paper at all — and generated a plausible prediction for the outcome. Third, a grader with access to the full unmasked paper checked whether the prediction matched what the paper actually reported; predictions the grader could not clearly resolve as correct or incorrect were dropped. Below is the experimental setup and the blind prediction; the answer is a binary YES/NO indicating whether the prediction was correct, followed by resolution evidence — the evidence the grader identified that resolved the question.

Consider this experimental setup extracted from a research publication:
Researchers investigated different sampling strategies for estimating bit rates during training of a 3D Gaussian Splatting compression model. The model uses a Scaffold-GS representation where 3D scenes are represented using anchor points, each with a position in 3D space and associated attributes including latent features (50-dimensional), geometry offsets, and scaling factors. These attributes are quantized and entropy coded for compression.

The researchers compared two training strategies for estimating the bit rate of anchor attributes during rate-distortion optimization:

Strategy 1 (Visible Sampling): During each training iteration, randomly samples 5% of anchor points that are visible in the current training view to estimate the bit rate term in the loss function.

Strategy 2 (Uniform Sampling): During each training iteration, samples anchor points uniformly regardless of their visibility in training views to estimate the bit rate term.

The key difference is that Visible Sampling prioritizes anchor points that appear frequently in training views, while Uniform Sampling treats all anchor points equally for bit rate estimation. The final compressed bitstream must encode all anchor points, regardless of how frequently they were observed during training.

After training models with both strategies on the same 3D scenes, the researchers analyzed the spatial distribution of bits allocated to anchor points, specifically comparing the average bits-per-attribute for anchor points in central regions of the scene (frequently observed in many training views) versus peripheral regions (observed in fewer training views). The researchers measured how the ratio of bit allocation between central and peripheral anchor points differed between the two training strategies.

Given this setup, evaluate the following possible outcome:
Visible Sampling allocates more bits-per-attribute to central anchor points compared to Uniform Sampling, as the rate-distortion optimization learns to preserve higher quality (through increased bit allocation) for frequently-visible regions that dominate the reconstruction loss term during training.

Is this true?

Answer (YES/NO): NO